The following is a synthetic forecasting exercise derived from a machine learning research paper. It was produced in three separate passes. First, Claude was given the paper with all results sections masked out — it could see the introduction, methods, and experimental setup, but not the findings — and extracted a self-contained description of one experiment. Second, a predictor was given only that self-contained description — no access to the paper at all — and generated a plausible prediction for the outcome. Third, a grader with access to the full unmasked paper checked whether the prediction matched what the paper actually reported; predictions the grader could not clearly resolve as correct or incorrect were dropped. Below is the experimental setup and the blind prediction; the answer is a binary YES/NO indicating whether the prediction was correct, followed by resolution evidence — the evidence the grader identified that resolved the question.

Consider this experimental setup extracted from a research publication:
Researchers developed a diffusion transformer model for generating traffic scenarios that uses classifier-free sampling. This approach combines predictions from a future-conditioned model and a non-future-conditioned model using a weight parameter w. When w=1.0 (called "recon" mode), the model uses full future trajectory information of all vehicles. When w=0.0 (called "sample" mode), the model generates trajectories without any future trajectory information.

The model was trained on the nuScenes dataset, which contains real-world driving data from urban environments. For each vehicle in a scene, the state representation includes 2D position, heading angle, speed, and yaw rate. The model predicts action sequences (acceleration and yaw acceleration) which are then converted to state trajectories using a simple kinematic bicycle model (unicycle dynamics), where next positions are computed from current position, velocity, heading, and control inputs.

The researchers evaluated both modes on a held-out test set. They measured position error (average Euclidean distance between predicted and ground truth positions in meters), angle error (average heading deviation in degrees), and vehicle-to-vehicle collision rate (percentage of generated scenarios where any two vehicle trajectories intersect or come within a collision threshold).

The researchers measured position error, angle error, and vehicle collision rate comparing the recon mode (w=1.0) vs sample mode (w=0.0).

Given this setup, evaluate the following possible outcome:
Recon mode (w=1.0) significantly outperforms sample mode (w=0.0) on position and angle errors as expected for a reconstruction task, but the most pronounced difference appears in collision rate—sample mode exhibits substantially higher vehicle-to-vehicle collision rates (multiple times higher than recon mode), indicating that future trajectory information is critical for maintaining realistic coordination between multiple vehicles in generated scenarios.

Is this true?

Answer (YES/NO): YES